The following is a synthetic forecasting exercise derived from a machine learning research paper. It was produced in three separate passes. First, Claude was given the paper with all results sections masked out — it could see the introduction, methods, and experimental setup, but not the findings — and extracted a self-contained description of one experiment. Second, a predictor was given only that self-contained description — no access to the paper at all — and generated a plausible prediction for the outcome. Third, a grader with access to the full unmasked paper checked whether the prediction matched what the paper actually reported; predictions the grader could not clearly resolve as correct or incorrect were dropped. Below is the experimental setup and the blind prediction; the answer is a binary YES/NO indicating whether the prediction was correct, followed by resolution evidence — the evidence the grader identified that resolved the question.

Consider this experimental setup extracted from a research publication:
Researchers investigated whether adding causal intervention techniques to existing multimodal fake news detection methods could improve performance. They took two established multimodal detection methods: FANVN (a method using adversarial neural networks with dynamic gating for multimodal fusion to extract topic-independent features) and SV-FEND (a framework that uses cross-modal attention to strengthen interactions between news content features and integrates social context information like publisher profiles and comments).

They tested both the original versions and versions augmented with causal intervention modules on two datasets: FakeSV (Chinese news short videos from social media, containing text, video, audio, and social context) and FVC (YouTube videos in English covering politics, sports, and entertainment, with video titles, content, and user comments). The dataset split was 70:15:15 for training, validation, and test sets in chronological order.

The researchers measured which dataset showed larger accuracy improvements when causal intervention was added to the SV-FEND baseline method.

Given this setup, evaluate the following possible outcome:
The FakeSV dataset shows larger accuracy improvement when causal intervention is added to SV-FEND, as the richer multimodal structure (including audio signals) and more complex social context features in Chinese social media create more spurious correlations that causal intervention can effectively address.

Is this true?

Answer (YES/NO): YES